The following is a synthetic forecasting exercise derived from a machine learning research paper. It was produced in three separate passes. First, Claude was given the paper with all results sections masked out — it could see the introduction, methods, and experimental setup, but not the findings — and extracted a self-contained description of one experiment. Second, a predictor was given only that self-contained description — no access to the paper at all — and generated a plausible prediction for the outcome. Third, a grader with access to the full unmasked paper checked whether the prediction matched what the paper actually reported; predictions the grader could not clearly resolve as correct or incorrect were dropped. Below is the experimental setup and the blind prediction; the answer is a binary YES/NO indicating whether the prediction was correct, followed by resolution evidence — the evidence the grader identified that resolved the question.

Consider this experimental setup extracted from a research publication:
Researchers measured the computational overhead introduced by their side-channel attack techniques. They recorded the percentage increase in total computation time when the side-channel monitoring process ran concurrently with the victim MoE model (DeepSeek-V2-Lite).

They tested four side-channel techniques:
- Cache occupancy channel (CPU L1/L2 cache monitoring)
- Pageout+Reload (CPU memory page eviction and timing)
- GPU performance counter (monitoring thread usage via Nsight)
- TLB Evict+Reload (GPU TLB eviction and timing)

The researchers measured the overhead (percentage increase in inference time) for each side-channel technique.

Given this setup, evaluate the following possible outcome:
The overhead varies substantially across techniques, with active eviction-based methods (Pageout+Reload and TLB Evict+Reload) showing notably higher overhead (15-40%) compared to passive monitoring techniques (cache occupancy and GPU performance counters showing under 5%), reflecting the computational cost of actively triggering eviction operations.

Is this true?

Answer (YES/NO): NO